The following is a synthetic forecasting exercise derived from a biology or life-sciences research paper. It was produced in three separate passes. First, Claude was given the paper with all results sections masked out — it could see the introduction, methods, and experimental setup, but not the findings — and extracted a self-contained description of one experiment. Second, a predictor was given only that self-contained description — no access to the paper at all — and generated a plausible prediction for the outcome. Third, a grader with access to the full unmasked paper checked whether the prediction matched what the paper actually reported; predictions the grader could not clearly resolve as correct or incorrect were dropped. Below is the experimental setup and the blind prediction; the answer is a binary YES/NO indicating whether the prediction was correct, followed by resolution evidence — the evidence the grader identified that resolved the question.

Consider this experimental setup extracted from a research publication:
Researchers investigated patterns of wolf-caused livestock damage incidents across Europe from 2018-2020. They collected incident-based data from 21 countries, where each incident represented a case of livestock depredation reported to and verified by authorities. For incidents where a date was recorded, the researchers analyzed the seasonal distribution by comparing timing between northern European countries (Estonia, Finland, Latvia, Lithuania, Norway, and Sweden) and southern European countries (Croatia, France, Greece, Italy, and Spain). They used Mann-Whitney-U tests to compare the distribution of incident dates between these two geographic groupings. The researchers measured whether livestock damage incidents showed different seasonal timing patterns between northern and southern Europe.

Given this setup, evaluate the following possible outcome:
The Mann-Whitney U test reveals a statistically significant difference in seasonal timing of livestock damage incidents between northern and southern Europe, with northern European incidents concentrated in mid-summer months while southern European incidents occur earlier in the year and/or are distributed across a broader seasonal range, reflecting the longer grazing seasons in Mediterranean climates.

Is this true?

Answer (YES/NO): NO